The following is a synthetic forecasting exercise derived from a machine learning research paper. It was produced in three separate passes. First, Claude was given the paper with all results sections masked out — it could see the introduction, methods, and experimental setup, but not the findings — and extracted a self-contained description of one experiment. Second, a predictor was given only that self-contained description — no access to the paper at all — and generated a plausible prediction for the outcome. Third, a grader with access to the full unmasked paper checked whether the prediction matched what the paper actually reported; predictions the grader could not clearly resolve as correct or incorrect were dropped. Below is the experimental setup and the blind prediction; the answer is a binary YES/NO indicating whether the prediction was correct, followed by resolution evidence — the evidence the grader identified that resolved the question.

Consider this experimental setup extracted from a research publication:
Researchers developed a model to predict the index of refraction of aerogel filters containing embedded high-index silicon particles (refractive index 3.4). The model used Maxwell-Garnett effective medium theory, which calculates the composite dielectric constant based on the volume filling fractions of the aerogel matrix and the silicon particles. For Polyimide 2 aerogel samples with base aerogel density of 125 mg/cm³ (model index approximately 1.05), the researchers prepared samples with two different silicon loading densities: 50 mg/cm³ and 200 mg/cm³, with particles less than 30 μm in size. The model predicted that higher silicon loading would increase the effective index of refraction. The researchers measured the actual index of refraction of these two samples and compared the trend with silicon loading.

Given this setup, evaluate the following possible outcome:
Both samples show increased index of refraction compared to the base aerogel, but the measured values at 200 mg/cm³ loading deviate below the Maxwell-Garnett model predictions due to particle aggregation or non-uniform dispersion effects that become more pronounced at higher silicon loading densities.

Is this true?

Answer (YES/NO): NO